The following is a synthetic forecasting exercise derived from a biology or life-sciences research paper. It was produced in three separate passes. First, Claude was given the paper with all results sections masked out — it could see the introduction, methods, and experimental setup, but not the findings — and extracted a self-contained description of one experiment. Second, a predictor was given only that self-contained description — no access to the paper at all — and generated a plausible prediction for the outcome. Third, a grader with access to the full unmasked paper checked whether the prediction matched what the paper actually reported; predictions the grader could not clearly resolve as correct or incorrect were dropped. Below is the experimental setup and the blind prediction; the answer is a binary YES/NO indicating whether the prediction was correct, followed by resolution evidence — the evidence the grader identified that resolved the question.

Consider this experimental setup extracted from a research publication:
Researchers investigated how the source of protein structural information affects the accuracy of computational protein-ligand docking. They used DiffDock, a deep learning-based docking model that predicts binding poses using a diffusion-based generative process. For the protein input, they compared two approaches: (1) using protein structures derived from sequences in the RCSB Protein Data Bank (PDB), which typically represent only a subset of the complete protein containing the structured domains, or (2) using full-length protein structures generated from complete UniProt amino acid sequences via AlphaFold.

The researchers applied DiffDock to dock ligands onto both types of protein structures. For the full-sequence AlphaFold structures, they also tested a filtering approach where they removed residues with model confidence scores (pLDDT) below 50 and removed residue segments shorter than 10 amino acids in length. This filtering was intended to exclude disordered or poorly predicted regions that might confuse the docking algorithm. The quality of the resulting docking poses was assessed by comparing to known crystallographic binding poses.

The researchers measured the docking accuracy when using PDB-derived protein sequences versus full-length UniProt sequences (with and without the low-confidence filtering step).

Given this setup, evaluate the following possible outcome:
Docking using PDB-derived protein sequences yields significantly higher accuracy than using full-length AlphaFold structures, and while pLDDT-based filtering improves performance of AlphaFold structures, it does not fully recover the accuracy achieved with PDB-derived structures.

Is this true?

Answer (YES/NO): YES